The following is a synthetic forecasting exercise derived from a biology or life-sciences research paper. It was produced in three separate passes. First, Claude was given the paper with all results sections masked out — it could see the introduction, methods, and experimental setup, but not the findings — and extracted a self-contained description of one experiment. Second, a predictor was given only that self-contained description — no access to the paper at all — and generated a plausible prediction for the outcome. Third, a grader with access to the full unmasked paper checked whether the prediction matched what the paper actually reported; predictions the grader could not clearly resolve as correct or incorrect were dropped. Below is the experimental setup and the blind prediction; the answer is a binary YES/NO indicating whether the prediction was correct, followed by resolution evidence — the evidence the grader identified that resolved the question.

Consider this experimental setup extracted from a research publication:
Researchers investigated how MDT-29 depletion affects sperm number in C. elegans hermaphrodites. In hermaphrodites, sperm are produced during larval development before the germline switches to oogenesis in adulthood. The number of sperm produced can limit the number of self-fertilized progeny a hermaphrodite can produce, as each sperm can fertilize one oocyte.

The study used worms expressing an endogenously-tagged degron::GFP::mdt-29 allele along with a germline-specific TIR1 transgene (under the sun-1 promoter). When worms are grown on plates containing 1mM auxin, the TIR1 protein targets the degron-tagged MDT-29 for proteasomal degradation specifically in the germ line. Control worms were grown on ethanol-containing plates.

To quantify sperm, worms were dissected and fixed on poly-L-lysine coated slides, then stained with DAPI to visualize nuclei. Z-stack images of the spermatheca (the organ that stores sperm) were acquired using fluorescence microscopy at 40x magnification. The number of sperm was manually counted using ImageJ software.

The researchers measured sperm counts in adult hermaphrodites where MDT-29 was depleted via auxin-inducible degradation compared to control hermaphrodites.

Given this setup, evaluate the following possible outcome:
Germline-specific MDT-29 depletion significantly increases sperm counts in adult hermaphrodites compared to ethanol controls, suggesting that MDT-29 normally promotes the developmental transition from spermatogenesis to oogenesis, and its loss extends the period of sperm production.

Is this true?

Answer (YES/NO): NO